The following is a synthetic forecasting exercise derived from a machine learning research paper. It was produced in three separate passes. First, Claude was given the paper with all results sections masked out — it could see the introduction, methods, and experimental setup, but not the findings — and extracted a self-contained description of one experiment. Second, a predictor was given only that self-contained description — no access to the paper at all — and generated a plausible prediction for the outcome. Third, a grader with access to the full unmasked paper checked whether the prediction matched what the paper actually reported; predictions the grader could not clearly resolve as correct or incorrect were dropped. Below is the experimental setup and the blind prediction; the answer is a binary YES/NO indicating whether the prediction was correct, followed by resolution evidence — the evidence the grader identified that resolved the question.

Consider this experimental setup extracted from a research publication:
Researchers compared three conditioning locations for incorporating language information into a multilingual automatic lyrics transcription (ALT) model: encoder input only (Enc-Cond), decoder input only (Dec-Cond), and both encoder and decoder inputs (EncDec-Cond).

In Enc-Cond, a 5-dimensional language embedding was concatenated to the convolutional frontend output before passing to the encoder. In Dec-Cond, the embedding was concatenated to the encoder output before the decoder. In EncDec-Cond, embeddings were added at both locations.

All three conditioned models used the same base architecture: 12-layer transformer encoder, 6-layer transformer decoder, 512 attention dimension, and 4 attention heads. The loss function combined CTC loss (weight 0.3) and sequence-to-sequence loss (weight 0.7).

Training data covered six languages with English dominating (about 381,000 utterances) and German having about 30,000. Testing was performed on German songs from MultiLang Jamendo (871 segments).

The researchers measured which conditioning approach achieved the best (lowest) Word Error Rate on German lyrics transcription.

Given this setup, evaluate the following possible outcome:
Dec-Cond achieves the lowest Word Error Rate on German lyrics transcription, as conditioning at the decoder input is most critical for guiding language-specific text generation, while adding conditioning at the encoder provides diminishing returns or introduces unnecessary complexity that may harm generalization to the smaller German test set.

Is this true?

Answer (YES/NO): NO